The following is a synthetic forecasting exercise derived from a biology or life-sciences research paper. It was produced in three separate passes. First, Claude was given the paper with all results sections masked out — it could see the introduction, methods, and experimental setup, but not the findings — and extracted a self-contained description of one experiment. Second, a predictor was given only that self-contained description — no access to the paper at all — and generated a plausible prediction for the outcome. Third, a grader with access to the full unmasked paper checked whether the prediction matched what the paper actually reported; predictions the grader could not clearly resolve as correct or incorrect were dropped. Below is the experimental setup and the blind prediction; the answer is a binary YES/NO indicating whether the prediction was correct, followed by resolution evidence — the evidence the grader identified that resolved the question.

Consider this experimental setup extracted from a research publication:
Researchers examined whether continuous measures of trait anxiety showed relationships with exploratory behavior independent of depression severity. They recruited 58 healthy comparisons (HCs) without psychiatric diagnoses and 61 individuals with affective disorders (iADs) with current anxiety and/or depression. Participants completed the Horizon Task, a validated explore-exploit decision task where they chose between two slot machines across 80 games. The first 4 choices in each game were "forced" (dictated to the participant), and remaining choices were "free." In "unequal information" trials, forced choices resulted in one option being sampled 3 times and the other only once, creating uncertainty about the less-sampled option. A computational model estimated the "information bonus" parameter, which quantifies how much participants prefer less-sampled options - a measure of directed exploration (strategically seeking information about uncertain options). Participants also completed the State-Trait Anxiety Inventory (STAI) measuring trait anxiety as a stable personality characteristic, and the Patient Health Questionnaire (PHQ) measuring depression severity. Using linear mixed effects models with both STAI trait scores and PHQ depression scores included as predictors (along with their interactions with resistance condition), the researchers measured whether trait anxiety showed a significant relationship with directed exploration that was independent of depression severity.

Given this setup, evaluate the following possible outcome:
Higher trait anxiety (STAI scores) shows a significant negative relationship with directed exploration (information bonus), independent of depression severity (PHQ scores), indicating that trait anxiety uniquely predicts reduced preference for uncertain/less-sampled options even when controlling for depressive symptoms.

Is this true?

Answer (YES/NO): NO